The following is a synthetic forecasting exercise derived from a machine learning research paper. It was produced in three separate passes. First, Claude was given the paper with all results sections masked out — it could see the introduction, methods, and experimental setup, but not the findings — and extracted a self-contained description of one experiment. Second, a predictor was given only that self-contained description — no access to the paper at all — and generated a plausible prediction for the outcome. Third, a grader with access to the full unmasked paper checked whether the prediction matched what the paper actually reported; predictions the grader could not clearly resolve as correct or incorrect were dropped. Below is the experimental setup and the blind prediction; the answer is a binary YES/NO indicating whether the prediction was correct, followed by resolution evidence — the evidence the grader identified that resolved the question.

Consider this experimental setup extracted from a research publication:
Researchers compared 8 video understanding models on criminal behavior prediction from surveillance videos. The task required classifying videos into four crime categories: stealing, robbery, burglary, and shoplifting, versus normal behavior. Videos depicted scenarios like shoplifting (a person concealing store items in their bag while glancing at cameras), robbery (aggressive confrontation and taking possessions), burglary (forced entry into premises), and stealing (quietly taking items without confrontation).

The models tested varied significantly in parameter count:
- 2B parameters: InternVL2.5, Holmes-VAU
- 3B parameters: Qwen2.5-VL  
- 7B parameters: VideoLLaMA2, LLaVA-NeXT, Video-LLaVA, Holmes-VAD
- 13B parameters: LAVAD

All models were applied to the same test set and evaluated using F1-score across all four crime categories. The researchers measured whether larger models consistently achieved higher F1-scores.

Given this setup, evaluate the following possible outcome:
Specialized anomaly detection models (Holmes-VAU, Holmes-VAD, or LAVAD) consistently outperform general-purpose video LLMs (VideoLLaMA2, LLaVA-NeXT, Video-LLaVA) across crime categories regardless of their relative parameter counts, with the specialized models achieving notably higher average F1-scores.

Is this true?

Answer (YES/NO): NO